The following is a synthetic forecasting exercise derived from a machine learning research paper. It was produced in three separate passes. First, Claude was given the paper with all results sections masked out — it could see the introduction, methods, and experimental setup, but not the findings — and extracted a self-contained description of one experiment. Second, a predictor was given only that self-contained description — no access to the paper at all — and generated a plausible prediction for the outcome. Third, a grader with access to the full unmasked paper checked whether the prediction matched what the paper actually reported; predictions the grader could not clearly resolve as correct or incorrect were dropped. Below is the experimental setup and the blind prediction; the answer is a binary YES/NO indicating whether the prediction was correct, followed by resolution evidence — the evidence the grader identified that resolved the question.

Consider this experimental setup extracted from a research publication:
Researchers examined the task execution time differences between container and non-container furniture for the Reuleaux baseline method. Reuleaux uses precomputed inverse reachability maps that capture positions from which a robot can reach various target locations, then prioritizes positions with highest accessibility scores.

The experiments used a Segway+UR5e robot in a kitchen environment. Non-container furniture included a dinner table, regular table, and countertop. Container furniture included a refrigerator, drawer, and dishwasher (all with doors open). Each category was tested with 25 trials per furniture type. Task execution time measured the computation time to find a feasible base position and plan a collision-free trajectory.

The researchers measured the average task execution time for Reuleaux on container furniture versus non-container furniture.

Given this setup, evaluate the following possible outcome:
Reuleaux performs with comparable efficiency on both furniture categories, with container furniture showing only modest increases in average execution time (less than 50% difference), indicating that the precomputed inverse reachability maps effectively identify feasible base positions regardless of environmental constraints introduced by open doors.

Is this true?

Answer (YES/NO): NO